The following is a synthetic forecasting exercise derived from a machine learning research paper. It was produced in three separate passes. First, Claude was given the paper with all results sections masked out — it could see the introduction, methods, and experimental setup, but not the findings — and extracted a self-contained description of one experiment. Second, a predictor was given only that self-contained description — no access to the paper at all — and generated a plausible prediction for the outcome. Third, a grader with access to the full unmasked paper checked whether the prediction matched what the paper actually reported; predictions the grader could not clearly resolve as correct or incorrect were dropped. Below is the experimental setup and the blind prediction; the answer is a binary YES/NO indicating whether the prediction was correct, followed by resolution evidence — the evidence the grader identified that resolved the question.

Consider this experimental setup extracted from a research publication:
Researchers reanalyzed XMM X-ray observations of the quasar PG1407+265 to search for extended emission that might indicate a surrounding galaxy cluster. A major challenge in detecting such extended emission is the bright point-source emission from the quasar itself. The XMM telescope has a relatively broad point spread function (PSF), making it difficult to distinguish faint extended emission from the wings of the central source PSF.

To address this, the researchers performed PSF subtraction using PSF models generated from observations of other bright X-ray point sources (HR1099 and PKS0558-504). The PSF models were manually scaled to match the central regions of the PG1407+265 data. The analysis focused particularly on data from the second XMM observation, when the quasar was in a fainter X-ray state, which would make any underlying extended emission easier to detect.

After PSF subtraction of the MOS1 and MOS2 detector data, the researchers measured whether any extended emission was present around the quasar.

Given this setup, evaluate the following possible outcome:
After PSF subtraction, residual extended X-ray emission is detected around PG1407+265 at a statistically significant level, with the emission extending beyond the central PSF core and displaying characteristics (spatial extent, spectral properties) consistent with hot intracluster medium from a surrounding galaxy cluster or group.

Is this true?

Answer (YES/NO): YES